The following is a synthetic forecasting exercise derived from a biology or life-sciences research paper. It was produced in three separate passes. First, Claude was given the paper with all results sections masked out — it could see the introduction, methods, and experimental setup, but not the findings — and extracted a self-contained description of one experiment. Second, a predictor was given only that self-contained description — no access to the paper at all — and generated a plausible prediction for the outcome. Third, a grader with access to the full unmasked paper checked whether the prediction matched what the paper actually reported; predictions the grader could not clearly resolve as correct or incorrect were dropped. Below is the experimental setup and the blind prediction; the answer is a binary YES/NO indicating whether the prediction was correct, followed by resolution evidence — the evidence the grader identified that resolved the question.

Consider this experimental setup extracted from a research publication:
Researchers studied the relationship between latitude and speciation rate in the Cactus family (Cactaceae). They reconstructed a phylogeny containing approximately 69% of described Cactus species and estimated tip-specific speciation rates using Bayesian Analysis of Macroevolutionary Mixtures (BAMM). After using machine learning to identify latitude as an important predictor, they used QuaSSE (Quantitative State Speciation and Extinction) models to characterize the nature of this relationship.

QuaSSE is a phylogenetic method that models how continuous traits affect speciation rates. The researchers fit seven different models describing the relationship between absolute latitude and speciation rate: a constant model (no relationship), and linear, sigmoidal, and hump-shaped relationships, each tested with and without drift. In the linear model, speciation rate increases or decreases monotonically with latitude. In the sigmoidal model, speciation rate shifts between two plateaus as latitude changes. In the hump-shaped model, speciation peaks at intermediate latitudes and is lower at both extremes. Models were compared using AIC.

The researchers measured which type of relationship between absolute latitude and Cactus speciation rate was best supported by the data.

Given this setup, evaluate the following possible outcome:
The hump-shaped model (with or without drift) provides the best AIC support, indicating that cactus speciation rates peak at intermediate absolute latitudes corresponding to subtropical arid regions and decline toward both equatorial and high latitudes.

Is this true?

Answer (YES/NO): YES